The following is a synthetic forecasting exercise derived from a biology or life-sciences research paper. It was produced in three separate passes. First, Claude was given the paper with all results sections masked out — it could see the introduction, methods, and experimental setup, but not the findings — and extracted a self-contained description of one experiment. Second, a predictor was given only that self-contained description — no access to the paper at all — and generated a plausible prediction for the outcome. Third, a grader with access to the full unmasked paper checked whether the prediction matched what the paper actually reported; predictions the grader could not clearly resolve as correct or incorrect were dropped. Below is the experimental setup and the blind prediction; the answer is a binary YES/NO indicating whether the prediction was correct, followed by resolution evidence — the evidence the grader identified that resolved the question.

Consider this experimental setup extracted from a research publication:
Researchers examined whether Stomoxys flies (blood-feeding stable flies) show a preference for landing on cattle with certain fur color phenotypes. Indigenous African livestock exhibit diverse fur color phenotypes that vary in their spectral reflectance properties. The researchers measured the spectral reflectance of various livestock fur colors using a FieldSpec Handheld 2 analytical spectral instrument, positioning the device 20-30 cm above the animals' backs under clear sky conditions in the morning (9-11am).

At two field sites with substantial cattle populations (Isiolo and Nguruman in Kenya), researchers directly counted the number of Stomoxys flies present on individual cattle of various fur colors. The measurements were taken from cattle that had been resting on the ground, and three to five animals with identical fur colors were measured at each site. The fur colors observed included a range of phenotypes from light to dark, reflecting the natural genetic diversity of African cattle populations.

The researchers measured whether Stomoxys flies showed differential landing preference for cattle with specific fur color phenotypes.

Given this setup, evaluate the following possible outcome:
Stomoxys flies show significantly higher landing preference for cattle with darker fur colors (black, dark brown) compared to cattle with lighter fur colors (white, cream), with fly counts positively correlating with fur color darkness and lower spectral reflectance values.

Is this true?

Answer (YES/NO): NO